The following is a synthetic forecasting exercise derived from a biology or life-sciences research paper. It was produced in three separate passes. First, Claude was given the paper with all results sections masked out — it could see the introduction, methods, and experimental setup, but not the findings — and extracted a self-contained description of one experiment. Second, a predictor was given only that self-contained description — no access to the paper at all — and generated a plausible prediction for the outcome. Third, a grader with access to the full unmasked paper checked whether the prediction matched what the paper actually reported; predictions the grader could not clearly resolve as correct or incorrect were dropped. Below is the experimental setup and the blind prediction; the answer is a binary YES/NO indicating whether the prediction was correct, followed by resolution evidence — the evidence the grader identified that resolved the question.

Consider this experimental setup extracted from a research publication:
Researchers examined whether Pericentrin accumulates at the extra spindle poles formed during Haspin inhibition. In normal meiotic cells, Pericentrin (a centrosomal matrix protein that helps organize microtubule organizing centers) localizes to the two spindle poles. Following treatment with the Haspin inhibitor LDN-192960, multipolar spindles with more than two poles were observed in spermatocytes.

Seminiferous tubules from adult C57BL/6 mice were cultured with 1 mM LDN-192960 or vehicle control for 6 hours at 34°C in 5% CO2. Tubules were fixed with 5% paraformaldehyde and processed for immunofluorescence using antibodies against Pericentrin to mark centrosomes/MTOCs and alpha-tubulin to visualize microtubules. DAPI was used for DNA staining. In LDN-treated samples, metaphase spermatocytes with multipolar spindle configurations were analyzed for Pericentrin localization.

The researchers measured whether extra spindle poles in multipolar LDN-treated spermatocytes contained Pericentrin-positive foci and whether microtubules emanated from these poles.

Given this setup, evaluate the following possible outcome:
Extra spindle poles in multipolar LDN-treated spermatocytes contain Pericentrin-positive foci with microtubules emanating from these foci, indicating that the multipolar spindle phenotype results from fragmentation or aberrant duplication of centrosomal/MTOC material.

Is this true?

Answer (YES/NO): YES